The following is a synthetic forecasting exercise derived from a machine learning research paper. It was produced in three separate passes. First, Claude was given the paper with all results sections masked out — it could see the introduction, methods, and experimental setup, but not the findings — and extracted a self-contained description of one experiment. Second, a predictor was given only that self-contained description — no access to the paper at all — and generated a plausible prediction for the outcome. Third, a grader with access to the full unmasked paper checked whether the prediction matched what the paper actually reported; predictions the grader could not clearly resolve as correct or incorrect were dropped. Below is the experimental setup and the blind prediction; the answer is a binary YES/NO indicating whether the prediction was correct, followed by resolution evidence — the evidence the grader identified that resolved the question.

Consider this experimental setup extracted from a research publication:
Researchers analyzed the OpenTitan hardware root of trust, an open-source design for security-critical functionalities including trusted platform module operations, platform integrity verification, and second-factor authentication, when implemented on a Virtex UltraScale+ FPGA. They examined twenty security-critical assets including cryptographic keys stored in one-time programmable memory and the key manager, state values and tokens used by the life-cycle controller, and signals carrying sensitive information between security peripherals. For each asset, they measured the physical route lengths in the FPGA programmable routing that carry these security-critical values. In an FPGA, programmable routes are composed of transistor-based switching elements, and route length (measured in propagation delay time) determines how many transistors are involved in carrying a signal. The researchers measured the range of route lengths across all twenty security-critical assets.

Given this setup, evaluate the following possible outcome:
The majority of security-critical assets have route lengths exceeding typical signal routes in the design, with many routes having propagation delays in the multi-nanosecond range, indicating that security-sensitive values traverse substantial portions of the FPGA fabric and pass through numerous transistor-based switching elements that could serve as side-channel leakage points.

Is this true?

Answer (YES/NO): NO